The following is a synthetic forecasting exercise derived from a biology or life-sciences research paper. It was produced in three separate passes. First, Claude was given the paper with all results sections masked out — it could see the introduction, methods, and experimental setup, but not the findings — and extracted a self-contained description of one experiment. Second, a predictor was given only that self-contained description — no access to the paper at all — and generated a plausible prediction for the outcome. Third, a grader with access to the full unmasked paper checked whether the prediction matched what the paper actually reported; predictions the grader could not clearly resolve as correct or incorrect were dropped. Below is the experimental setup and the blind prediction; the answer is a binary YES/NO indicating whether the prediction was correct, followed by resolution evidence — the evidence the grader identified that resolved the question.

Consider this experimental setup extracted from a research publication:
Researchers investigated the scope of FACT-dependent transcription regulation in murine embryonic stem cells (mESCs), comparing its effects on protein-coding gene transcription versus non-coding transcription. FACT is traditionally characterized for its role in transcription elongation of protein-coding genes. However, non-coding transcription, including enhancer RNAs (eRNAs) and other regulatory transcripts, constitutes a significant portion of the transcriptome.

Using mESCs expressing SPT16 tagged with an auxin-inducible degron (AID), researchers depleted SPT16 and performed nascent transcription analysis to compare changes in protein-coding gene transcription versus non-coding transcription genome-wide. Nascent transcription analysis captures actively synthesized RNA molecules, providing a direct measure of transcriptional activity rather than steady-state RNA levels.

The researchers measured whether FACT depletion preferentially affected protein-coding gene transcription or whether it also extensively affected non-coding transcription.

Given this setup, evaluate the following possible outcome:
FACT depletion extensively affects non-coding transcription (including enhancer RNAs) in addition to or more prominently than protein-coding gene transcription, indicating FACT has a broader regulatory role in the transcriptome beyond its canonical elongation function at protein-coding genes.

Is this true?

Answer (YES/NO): YES